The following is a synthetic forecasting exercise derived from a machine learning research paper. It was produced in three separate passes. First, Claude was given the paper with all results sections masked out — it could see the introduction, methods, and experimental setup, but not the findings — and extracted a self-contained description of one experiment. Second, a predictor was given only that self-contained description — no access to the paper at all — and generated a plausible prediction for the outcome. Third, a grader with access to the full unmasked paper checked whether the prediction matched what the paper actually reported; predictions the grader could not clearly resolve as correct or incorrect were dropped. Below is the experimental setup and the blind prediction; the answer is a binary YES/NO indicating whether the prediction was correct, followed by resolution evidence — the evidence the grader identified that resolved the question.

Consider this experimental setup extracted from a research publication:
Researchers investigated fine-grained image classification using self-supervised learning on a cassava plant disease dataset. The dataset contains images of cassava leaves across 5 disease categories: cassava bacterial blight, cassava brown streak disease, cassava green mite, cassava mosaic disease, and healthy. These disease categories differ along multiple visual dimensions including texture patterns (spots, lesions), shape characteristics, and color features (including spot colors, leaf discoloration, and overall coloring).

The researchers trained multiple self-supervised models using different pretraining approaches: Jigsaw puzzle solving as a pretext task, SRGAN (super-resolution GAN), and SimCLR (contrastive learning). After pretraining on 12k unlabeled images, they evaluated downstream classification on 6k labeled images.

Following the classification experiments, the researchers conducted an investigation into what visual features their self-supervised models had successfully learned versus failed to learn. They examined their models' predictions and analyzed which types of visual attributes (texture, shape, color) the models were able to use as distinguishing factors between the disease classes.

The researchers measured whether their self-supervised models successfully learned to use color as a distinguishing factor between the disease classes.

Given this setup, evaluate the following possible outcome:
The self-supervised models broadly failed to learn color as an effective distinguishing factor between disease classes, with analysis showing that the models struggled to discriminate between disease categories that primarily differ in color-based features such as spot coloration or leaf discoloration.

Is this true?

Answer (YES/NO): NO